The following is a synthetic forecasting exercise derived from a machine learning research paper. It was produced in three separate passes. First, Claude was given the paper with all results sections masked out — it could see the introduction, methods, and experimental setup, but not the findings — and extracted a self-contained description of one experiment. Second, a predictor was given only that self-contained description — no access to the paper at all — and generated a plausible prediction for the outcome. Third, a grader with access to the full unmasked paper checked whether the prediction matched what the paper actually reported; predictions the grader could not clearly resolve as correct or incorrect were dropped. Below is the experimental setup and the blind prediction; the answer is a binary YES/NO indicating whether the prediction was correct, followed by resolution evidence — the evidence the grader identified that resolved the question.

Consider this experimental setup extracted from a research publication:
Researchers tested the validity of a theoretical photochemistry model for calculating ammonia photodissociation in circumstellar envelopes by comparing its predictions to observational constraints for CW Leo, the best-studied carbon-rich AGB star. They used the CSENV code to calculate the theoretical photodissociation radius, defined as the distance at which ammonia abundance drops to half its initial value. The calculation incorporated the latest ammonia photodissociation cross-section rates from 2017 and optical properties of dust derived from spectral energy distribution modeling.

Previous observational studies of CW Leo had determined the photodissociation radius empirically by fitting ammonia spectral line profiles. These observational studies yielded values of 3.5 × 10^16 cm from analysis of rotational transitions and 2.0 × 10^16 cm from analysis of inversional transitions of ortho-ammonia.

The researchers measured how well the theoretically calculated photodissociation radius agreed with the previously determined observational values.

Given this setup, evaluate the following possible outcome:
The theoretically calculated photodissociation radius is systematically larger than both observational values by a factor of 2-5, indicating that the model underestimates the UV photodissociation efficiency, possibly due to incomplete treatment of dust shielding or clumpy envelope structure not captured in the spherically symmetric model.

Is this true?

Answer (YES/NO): NO